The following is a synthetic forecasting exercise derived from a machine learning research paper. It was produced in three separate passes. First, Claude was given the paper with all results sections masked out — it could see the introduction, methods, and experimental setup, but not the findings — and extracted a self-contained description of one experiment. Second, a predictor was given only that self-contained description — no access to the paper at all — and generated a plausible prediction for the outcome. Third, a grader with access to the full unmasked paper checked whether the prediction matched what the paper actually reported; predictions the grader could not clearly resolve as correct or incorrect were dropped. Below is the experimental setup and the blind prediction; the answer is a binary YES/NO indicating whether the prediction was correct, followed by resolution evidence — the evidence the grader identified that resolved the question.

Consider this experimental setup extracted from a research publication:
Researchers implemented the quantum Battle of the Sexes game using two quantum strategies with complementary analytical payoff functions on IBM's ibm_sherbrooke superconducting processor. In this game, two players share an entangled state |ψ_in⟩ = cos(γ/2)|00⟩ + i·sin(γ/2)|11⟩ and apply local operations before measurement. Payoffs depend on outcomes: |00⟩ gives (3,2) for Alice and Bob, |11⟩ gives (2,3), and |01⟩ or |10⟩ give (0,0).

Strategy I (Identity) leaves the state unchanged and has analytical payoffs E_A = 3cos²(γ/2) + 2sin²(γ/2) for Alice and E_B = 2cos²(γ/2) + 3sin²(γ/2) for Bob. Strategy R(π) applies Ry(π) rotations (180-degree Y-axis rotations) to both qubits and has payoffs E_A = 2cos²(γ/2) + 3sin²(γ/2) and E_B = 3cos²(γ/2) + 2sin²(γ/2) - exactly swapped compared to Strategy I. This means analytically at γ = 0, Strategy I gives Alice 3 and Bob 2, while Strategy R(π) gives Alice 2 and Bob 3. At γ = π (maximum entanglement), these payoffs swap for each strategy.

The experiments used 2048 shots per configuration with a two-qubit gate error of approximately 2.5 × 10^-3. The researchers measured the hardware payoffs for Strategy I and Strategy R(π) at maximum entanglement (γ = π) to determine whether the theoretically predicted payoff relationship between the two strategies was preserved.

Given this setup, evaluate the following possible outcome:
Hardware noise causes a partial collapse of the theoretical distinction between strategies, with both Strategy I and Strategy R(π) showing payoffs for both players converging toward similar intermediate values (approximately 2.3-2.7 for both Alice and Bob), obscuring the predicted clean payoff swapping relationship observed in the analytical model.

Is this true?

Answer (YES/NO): NO